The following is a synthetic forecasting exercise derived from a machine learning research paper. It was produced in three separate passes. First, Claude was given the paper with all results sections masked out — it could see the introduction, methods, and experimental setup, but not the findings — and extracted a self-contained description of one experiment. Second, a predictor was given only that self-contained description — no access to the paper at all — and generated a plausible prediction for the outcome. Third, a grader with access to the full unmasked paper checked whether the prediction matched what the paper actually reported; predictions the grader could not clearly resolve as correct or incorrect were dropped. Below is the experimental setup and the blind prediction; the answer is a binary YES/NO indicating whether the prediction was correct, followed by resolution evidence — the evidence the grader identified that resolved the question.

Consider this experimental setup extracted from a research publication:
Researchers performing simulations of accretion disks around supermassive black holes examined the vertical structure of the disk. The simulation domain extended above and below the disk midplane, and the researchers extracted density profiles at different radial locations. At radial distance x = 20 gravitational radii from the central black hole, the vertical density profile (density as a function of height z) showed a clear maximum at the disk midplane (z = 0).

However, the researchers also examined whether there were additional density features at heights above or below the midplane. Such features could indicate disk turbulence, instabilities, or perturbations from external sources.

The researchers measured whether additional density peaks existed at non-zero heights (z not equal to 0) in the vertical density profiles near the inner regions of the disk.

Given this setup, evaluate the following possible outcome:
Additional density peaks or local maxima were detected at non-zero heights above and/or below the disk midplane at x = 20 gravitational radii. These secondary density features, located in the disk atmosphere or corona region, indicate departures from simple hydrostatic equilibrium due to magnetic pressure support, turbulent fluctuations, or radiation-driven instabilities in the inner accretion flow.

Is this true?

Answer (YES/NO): YES